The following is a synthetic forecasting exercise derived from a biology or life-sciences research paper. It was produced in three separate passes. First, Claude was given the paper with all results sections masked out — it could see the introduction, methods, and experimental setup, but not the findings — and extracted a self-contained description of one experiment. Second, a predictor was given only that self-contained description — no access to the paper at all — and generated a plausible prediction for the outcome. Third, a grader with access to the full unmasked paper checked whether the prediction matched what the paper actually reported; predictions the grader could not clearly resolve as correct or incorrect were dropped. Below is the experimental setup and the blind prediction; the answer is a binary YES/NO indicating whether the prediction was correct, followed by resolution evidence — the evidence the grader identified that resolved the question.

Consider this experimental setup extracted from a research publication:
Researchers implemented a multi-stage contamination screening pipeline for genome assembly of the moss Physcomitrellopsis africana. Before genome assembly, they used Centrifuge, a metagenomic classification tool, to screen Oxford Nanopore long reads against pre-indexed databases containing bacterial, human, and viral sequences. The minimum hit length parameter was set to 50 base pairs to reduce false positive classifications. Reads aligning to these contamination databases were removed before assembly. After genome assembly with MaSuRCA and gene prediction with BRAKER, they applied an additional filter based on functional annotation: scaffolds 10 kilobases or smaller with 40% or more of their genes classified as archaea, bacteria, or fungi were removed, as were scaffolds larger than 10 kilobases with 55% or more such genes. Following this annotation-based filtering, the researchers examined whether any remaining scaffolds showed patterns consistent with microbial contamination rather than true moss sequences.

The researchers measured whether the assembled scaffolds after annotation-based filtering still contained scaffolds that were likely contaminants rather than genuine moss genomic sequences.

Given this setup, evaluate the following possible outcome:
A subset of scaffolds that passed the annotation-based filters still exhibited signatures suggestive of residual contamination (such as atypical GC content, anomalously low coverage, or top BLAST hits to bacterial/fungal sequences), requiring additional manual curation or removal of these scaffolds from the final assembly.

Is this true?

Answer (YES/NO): YES